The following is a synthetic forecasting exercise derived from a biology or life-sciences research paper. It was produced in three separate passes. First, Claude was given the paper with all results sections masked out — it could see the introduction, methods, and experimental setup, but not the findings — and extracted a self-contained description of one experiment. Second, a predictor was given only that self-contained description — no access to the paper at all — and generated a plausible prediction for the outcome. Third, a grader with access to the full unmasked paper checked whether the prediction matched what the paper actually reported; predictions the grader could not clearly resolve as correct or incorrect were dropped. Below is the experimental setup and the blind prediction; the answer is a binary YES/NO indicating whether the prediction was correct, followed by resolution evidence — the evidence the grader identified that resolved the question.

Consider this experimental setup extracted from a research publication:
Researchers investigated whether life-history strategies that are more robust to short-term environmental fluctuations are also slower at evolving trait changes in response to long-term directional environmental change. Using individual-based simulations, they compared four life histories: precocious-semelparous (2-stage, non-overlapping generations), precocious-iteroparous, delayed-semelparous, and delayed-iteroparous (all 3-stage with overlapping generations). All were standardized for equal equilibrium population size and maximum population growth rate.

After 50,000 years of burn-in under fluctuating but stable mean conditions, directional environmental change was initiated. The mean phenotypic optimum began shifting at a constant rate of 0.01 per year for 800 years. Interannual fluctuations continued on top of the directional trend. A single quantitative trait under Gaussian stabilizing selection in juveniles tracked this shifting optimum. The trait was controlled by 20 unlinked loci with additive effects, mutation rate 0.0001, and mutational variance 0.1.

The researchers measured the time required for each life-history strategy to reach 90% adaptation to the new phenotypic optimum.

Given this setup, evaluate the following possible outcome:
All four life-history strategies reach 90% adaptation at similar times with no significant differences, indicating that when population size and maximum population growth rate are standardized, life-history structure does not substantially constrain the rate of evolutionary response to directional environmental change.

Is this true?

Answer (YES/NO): NO